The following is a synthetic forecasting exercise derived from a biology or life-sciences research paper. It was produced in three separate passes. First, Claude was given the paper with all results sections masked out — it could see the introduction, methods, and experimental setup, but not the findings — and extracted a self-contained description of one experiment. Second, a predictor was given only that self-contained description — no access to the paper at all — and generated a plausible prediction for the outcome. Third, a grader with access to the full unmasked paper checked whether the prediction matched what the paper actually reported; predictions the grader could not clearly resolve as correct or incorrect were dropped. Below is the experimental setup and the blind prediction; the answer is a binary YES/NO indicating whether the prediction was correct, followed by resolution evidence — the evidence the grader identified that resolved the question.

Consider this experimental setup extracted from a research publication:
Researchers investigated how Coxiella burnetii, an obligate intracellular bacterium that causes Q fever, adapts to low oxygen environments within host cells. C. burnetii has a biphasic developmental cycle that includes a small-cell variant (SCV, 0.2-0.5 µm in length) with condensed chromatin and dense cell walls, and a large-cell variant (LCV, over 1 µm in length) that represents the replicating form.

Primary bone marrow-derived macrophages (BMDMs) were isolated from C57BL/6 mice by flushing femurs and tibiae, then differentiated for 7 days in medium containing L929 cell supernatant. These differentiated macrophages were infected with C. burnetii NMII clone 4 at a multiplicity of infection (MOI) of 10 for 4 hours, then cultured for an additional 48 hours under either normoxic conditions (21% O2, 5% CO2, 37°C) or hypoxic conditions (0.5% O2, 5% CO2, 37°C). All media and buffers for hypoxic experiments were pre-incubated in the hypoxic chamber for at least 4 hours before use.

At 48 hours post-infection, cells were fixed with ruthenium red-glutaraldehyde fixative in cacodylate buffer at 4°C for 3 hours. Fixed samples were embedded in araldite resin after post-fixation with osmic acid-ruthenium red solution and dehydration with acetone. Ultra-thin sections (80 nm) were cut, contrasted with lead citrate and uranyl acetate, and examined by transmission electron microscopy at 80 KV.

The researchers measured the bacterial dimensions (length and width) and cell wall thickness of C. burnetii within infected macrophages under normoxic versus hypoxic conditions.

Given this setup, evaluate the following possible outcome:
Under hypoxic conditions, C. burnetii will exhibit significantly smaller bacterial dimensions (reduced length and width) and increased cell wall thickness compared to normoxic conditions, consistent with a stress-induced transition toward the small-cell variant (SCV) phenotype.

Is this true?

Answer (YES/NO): NO